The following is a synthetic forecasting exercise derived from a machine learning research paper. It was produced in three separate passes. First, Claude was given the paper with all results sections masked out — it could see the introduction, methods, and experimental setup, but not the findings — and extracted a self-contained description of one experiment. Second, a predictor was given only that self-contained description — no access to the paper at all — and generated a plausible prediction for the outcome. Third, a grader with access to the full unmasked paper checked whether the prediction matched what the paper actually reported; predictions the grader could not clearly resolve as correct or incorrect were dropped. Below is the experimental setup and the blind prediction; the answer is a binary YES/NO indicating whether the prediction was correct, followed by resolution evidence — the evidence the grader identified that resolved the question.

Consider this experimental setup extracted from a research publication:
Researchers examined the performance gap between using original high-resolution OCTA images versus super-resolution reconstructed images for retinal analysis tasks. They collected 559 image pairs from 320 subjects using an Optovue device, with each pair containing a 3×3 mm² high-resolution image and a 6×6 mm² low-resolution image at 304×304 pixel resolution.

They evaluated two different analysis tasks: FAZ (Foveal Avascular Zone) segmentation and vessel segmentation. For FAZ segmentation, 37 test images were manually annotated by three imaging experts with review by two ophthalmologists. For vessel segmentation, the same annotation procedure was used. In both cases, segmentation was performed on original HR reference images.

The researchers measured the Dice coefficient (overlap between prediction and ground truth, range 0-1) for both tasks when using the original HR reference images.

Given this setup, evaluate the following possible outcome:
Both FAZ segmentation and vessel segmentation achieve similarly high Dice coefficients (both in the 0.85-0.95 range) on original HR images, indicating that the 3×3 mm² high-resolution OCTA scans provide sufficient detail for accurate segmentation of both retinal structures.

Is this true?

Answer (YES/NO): NO